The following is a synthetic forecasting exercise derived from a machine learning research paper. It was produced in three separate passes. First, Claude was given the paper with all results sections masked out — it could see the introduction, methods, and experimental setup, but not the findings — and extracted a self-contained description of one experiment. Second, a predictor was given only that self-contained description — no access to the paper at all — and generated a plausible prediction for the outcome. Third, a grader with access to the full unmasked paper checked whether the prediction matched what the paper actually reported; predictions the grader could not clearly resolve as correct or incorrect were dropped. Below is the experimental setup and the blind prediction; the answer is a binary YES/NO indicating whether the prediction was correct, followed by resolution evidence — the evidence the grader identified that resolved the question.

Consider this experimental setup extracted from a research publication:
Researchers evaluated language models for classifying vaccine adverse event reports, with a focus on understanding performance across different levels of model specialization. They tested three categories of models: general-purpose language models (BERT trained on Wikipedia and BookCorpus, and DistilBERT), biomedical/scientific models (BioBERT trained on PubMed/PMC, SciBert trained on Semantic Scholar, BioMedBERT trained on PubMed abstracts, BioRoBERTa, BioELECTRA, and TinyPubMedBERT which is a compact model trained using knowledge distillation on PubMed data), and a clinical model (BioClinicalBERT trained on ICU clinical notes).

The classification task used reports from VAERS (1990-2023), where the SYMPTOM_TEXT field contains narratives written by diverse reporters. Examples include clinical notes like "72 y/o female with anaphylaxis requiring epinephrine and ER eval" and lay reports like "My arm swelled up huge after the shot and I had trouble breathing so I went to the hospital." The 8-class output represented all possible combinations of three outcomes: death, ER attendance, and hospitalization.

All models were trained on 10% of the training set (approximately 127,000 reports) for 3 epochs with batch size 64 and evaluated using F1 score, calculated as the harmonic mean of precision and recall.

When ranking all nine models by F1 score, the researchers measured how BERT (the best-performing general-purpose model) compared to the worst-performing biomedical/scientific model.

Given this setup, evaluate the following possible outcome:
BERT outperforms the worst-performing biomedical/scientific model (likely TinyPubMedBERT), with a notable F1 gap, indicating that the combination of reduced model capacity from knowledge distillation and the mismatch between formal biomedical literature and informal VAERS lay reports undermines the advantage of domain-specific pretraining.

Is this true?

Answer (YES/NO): YES